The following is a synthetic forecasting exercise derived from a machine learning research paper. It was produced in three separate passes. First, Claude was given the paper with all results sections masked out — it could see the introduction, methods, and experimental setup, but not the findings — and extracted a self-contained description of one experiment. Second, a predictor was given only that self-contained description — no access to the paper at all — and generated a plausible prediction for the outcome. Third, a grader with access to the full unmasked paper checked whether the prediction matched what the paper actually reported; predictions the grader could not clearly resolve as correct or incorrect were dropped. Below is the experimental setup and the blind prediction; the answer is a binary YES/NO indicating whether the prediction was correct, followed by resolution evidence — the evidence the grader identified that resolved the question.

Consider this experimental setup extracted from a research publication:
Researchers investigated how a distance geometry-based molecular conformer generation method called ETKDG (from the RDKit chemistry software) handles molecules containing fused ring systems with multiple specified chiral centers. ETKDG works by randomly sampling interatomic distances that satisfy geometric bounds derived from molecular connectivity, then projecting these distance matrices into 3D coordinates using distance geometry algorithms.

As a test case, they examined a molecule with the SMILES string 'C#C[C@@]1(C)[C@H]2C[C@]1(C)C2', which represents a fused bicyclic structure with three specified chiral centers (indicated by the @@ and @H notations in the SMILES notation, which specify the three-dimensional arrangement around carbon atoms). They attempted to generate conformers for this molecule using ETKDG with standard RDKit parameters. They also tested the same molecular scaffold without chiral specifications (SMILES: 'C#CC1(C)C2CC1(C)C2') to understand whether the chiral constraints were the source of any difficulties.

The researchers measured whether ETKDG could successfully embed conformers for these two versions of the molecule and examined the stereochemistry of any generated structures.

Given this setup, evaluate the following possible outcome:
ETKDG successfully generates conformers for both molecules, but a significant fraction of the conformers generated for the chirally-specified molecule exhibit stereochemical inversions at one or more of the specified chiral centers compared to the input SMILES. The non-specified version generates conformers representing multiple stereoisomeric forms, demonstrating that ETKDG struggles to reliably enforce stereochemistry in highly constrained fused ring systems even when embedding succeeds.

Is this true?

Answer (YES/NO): NO